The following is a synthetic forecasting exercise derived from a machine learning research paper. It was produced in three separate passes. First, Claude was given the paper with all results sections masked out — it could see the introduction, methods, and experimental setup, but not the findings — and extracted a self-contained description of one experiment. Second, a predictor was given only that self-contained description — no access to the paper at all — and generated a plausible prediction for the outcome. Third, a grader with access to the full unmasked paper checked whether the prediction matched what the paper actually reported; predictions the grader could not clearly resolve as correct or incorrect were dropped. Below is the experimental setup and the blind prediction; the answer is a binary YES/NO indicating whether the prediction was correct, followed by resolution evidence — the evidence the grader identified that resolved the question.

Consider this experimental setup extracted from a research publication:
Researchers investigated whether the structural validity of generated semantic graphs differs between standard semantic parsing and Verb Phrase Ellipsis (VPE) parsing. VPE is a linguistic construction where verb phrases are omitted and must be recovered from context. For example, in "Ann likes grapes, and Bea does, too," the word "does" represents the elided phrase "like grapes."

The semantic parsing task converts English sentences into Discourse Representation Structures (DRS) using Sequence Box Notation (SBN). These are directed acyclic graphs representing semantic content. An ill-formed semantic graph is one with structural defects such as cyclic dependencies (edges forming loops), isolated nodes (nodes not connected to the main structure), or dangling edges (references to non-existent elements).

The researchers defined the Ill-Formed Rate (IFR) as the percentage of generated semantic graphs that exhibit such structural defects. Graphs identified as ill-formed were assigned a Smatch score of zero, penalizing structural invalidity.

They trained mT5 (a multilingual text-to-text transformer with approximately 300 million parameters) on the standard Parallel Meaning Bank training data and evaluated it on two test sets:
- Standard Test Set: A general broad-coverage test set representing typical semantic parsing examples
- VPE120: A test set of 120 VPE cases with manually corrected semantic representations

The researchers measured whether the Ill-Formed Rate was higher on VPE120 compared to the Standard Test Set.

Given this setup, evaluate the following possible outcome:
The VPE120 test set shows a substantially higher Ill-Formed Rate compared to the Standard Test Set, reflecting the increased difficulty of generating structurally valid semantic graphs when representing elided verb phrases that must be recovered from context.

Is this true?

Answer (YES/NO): YES